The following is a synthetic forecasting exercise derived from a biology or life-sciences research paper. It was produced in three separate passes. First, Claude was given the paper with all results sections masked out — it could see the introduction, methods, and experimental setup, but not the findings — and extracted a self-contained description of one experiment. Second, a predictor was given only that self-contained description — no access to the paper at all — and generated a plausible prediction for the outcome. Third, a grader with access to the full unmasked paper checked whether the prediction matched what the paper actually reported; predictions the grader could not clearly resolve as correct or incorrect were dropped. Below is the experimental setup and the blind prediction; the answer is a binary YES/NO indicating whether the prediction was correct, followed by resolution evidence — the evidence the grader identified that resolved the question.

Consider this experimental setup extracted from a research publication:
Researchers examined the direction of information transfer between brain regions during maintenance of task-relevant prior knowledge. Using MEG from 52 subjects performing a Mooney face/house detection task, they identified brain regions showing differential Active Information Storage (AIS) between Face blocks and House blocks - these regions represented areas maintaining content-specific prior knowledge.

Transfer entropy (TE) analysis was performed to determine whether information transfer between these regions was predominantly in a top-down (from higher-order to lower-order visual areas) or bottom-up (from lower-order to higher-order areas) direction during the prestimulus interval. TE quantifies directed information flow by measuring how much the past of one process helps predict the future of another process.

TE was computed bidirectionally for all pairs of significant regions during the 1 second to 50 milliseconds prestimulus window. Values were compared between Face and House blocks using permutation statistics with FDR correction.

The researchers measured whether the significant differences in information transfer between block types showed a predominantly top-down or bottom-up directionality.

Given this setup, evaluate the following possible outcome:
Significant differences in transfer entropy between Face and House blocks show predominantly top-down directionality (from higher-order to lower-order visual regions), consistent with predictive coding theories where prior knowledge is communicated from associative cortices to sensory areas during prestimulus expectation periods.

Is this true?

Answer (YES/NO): YES